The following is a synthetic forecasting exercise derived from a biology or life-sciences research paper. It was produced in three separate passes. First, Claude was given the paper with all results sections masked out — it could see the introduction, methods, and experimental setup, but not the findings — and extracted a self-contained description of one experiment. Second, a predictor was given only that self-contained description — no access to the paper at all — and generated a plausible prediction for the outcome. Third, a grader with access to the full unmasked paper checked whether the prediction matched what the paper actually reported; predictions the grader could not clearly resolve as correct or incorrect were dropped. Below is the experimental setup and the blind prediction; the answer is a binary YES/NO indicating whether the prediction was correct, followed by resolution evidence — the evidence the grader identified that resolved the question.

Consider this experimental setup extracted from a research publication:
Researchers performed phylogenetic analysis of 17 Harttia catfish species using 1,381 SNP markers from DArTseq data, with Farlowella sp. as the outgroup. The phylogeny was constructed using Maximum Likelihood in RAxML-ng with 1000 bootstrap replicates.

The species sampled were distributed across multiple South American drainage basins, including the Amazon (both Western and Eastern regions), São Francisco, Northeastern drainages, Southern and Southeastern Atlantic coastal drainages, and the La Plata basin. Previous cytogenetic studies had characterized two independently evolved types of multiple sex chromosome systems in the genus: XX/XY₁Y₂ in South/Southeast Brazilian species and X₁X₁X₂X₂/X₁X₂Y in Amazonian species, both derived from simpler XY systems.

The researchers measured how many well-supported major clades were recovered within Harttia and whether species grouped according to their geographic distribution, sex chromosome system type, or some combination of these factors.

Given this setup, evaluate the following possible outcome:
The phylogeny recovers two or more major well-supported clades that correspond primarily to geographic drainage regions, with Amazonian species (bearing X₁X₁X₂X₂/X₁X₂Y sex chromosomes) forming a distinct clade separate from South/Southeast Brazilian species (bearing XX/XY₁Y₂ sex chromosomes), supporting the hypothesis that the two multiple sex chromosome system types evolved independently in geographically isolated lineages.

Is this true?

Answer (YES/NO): NO